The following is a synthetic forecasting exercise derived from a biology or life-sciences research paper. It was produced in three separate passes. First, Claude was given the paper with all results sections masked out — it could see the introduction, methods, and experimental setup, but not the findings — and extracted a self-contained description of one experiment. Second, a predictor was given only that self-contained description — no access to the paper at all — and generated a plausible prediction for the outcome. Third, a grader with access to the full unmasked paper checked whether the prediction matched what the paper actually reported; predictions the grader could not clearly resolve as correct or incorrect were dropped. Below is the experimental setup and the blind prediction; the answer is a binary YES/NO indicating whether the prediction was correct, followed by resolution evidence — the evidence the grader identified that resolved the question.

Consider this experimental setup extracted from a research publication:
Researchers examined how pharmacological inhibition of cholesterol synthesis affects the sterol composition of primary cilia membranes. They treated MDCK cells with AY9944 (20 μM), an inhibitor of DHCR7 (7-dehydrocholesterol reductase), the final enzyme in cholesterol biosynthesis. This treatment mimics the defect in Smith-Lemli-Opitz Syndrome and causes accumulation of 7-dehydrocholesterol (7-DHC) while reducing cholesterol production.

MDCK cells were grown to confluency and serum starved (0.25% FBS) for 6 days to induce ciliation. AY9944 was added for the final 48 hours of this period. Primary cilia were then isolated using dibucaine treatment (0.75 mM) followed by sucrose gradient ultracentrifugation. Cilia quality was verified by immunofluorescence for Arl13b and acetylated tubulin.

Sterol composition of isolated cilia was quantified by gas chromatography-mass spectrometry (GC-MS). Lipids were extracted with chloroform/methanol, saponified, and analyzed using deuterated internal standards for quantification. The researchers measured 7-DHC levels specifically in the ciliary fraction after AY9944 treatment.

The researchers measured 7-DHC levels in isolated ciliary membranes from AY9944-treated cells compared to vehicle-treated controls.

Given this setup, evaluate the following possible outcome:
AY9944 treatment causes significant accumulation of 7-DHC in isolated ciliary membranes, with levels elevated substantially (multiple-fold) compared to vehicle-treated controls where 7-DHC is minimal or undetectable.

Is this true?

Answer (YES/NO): NO